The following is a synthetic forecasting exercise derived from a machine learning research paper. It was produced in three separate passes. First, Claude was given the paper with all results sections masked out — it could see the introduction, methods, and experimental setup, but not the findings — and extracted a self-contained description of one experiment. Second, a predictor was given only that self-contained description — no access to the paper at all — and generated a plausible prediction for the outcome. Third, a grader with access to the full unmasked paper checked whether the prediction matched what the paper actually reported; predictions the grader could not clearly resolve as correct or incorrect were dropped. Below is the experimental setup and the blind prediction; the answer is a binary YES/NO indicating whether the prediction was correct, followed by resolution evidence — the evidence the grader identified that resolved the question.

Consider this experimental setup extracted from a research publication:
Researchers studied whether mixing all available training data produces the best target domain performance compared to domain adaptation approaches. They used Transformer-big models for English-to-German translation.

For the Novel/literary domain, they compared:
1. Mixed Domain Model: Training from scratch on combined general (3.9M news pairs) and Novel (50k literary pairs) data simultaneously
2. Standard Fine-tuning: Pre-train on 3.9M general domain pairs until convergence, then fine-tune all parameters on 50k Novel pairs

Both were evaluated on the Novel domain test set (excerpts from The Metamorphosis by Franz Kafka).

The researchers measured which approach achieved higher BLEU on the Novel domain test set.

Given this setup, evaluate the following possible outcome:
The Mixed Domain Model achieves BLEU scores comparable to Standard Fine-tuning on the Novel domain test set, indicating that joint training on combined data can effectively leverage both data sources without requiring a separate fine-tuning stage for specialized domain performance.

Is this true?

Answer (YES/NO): NO